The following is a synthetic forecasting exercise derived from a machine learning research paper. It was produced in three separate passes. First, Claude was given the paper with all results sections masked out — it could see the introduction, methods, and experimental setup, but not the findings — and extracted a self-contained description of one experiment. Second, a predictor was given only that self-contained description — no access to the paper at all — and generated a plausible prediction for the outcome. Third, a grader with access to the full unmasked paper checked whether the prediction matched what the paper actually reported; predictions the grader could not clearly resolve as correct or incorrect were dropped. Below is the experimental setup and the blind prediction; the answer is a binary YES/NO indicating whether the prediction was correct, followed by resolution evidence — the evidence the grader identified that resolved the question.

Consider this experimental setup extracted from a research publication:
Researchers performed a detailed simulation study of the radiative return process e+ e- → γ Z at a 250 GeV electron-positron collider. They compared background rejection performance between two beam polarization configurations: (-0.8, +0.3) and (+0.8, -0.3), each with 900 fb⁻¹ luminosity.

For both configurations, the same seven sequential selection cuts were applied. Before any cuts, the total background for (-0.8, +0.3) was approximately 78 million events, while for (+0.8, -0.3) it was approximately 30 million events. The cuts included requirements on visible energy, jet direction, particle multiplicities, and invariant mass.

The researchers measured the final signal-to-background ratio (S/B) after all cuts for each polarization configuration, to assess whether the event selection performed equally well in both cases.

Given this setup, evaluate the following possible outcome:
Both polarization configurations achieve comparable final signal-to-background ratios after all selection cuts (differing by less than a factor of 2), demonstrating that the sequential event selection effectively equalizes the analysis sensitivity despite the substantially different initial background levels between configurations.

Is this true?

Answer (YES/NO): YES